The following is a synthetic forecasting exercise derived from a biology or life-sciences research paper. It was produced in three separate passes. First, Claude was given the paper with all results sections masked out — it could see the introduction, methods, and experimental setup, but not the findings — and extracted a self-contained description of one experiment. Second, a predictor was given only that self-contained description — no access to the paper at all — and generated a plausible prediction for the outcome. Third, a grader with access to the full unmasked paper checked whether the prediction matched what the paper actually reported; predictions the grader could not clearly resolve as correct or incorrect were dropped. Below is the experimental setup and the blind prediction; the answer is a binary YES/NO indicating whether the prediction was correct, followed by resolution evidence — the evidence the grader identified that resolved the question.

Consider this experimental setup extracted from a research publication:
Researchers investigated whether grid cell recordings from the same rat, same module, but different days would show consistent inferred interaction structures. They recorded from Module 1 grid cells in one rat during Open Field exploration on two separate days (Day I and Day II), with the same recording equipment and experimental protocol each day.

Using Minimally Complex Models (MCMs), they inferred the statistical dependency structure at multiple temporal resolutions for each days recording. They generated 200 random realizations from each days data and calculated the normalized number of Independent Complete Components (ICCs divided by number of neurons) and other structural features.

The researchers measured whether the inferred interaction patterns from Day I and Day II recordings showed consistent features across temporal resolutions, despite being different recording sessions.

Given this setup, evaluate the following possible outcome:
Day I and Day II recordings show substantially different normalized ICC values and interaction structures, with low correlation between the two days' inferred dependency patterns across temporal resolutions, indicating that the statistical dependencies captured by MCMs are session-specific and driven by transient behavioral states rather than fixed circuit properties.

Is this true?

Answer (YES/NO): NO